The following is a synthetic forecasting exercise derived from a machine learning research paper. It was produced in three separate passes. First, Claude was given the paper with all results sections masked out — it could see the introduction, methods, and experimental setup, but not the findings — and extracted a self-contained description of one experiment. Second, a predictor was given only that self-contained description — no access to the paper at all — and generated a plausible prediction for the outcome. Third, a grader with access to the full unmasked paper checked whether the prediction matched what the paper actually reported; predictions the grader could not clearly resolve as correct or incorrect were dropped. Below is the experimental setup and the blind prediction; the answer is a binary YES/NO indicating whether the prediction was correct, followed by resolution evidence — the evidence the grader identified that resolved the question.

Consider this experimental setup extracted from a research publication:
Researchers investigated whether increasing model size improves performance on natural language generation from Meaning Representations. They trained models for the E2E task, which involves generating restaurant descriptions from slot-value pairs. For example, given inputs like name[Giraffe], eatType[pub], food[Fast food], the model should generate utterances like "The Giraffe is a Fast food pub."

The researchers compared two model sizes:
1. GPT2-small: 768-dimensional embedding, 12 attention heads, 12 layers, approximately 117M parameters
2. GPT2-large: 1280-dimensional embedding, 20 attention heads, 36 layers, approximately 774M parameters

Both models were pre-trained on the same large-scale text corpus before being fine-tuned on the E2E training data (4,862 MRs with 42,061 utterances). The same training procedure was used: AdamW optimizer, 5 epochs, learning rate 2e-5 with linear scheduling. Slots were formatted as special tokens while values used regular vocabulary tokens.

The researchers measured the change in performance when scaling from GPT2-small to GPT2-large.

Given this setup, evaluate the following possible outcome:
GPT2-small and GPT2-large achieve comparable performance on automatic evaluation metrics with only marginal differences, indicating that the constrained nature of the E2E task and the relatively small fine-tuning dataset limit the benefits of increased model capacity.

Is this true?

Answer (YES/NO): YES